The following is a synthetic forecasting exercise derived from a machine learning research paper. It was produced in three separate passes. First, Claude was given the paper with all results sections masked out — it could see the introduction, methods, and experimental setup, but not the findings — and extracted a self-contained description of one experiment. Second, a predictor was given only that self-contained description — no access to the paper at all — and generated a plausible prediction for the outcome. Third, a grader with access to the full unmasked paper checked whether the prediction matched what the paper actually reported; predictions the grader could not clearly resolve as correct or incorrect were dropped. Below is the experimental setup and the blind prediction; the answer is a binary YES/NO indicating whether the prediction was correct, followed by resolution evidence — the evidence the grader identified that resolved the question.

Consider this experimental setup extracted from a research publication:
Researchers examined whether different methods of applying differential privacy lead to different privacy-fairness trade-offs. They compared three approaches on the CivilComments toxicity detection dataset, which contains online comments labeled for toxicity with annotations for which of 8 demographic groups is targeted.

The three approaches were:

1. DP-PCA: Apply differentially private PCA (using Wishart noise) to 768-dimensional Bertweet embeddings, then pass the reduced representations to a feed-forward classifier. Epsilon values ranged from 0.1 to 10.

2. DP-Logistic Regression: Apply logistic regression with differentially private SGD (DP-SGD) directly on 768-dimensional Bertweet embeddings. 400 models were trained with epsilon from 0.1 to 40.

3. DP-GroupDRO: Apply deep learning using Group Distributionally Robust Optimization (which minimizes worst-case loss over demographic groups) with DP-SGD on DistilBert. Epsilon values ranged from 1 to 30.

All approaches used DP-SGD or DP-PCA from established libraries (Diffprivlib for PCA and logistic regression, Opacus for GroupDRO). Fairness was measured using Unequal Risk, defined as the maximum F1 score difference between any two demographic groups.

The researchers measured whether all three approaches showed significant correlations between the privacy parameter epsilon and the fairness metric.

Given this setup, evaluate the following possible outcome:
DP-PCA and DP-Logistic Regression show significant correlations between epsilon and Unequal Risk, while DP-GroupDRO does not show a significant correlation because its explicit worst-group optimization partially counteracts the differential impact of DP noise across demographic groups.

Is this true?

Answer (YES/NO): NO